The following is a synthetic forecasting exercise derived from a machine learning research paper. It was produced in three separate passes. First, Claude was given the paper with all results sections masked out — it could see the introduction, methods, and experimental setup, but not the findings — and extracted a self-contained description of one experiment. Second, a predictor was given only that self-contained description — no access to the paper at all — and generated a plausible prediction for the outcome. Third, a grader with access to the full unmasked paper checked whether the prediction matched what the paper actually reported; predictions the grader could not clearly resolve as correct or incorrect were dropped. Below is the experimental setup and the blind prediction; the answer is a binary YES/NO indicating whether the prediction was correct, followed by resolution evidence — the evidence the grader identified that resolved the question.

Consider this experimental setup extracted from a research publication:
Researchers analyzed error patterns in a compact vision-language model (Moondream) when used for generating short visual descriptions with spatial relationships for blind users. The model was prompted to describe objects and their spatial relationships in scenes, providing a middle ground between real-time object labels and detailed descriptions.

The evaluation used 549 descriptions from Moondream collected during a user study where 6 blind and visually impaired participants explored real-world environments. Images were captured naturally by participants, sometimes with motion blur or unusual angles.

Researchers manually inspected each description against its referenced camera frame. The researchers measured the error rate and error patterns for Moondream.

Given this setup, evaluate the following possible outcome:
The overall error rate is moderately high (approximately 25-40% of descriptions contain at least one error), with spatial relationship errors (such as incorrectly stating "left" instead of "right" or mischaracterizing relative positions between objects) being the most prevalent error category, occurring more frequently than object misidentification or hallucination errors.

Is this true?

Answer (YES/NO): NO